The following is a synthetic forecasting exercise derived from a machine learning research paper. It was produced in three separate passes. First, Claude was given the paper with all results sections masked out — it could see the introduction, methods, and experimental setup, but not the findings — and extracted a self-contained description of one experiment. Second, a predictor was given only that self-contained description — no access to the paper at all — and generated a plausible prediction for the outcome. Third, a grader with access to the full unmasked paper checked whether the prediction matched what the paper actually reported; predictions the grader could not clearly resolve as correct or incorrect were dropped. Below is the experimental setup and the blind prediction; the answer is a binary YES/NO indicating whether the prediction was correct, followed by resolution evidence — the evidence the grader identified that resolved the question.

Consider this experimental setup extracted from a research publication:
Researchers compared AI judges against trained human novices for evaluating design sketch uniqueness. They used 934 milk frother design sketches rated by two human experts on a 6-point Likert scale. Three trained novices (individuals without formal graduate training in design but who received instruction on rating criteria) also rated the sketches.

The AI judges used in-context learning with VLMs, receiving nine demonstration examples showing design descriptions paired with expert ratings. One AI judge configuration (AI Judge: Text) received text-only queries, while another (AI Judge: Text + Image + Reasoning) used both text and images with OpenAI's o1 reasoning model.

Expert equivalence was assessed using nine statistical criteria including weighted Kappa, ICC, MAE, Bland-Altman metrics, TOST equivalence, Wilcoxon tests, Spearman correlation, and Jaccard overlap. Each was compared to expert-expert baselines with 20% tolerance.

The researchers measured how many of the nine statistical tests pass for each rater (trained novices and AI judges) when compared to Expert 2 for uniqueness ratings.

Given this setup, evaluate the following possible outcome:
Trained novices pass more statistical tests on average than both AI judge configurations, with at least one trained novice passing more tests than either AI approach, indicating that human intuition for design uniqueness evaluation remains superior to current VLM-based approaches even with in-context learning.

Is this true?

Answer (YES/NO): NO